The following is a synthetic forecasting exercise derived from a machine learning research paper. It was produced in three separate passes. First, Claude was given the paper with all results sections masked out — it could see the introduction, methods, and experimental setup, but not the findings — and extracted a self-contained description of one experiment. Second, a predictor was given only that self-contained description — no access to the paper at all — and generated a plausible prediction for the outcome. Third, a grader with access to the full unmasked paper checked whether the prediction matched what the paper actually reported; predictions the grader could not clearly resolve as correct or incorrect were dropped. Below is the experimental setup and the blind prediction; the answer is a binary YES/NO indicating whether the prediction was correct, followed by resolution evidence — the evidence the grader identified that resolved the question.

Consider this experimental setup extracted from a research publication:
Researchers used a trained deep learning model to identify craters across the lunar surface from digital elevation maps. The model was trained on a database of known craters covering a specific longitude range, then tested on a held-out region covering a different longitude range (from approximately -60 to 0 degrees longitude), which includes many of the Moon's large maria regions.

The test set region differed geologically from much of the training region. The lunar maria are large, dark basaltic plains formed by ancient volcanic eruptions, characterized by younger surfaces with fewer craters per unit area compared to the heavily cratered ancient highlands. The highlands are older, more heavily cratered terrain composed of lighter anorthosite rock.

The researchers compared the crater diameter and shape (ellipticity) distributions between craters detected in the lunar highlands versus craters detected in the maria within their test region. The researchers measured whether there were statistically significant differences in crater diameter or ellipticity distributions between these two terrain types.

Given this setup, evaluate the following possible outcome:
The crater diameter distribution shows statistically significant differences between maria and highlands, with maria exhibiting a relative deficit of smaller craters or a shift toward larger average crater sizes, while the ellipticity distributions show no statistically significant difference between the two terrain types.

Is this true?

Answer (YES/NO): NO